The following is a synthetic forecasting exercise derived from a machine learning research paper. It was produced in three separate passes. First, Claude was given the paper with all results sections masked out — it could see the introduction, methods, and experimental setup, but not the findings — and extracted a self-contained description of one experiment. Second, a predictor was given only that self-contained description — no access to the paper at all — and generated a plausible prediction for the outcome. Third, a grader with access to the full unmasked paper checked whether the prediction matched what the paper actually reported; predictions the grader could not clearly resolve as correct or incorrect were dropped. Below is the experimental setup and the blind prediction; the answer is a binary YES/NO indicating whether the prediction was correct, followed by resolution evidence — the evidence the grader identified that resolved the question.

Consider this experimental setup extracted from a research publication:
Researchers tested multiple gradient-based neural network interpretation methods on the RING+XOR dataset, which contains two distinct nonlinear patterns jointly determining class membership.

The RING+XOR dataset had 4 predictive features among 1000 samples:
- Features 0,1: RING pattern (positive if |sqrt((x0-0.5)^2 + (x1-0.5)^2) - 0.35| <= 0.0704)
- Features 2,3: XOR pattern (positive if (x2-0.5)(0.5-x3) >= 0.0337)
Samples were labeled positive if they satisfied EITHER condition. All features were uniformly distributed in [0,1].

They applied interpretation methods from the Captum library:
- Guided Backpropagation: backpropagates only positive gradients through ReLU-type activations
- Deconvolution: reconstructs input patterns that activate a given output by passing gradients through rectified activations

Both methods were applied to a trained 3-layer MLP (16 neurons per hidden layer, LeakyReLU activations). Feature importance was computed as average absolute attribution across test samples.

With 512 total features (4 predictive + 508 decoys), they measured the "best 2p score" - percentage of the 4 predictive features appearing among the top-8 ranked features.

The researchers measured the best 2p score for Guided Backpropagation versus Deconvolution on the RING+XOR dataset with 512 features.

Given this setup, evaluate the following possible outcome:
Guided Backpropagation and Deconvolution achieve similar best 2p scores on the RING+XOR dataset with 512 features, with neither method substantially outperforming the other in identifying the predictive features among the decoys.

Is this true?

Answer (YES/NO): YES